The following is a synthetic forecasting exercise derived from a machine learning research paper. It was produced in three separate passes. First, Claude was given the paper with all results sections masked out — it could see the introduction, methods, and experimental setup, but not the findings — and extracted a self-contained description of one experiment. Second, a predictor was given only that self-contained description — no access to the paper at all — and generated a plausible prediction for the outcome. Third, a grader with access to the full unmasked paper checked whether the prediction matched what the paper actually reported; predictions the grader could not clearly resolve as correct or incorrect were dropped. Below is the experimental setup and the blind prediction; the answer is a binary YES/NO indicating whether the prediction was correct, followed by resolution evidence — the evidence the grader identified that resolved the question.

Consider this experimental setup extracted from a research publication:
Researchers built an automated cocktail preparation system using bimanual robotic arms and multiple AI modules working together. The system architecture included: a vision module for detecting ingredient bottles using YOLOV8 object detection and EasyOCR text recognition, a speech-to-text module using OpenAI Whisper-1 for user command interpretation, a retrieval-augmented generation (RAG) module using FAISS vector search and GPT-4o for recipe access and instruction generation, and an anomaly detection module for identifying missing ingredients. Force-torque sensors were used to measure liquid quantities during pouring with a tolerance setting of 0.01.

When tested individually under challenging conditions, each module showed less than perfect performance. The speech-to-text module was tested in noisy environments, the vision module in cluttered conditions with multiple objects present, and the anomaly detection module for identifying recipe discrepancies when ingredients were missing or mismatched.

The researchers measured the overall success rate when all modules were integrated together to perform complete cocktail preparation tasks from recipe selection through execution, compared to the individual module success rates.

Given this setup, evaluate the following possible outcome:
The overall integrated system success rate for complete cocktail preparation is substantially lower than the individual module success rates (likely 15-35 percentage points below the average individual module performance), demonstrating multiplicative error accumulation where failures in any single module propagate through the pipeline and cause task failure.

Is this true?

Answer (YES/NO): NO